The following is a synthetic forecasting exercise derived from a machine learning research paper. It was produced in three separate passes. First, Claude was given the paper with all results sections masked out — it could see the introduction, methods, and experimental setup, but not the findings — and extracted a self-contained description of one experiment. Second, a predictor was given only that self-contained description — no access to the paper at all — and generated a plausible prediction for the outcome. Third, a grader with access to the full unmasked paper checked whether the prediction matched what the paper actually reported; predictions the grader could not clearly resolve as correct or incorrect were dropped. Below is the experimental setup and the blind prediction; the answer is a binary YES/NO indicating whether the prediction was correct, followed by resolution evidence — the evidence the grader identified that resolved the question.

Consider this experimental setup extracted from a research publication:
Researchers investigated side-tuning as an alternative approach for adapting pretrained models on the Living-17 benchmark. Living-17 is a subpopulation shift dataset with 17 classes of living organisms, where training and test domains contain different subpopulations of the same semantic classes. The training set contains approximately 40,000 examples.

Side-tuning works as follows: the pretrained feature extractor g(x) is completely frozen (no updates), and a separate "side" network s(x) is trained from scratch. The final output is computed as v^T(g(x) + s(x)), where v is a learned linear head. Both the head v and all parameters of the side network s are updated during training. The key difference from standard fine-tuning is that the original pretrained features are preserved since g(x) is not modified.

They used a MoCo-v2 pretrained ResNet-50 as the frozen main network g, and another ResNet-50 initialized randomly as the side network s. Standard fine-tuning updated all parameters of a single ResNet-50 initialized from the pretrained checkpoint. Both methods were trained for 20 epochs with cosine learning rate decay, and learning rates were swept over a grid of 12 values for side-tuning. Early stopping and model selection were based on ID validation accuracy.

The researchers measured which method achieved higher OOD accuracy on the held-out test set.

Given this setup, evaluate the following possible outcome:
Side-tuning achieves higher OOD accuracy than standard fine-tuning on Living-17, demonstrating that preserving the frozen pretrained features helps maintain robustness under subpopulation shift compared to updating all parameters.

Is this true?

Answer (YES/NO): YES